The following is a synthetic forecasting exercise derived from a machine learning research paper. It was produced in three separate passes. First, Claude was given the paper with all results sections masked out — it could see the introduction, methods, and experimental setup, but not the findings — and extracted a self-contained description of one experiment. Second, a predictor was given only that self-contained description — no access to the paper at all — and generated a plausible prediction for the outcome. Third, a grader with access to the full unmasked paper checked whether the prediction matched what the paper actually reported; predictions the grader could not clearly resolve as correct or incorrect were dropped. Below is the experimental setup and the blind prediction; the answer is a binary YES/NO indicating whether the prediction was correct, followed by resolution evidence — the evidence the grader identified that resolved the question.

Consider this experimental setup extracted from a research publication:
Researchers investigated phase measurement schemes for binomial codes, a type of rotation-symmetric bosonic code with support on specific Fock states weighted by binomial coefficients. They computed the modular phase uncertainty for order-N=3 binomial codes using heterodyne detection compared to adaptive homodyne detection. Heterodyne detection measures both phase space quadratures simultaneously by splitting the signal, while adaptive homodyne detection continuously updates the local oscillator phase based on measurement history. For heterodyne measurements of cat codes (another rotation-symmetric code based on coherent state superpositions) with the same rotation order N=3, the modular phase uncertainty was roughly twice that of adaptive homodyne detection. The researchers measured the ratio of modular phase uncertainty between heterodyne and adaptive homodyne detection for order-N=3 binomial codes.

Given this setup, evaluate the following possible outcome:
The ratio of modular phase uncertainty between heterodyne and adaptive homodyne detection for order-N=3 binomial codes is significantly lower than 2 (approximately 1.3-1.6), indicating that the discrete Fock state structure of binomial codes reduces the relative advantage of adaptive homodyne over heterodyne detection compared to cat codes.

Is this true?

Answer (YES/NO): NO